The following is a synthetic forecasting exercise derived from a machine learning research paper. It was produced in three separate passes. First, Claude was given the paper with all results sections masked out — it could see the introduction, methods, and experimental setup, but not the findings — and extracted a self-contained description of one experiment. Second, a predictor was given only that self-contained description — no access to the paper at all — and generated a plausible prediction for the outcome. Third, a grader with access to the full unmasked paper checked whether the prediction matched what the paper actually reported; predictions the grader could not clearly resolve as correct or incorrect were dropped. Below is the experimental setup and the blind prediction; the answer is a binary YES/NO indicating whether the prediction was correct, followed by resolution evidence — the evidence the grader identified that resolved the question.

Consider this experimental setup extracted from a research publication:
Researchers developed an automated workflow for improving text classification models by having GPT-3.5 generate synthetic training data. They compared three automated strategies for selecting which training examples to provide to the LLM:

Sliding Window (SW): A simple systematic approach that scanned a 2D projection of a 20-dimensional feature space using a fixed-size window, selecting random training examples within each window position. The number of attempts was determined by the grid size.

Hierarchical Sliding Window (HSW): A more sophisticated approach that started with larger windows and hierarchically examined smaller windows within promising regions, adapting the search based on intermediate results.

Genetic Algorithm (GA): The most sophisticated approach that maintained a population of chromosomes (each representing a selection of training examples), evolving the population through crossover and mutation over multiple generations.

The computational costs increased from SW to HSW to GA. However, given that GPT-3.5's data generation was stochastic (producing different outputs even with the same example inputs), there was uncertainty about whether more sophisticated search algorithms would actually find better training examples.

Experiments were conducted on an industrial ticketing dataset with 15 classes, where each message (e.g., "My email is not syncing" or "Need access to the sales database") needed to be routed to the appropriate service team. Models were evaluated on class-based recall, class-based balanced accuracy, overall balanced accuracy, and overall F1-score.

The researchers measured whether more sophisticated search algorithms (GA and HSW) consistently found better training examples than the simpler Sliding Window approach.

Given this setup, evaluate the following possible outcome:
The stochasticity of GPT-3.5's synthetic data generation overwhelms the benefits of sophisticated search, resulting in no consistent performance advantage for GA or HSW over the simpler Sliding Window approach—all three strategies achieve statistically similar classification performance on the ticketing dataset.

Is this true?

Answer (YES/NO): NO